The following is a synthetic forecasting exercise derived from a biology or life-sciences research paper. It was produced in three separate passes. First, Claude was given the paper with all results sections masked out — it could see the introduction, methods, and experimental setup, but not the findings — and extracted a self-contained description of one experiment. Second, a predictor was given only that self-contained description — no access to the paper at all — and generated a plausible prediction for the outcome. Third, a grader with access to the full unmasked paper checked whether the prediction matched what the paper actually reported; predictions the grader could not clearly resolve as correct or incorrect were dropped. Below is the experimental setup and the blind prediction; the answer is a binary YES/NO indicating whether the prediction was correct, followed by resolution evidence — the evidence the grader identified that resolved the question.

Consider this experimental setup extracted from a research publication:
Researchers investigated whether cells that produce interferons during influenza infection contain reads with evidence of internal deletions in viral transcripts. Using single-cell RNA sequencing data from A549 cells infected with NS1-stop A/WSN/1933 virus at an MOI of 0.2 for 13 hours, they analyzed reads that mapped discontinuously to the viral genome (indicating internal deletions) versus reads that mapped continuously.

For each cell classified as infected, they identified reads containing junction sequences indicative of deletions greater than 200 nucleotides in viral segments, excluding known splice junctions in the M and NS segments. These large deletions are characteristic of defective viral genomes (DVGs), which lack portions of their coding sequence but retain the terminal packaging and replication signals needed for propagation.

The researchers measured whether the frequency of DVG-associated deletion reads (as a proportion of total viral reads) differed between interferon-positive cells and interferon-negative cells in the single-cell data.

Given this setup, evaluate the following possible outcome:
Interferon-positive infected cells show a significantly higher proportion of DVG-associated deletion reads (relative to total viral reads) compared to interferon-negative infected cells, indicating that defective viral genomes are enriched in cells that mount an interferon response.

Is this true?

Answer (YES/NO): NO